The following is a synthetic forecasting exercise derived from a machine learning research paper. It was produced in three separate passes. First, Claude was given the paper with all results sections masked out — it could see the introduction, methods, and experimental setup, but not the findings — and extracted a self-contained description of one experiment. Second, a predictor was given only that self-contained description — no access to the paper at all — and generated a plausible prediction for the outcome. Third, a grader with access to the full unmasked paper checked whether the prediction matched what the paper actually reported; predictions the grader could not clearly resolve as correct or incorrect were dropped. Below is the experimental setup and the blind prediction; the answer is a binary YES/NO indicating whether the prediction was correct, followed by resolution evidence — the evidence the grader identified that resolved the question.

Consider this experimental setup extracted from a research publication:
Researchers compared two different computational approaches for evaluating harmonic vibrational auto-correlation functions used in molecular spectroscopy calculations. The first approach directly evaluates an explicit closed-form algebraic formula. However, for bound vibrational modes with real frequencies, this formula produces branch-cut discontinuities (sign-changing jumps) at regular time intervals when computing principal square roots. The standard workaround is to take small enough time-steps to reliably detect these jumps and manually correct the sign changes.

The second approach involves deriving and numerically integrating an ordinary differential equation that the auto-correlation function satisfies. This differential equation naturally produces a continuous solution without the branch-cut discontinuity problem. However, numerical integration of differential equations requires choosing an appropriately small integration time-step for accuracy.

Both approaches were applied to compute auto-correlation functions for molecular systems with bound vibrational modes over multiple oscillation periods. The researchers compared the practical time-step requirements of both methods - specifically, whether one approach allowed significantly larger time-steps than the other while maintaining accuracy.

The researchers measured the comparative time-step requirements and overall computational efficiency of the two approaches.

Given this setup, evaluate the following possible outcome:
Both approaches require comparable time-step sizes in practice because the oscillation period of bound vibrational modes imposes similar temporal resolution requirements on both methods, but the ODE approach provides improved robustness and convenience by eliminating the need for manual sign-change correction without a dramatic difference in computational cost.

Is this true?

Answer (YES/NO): NO